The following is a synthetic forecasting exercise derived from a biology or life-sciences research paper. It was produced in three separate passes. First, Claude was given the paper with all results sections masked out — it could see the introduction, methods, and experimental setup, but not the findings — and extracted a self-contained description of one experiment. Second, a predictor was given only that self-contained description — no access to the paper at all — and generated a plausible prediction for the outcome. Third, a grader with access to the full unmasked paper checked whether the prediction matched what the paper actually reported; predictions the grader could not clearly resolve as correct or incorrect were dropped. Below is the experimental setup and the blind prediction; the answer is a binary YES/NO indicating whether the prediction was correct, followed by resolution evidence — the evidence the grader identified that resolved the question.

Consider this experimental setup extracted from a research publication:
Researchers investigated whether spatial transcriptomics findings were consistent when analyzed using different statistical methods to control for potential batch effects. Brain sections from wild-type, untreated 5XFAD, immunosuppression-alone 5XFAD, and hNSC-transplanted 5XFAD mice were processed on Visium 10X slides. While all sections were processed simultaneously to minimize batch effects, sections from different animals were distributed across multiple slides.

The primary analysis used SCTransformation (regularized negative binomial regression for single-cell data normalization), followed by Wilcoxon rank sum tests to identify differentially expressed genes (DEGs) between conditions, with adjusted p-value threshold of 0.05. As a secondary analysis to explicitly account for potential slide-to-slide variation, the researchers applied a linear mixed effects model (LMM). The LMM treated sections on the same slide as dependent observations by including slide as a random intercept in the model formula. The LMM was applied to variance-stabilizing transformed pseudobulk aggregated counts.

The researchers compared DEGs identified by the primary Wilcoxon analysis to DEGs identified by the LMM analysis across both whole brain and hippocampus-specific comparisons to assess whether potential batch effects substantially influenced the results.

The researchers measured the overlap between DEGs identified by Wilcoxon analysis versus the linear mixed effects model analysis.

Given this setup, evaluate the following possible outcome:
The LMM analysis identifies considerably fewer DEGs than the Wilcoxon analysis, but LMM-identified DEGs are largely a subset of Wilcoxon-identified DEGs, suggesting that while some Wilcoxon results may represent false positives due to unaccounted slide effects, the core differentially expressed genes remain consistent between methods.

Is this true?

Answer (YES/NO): NO